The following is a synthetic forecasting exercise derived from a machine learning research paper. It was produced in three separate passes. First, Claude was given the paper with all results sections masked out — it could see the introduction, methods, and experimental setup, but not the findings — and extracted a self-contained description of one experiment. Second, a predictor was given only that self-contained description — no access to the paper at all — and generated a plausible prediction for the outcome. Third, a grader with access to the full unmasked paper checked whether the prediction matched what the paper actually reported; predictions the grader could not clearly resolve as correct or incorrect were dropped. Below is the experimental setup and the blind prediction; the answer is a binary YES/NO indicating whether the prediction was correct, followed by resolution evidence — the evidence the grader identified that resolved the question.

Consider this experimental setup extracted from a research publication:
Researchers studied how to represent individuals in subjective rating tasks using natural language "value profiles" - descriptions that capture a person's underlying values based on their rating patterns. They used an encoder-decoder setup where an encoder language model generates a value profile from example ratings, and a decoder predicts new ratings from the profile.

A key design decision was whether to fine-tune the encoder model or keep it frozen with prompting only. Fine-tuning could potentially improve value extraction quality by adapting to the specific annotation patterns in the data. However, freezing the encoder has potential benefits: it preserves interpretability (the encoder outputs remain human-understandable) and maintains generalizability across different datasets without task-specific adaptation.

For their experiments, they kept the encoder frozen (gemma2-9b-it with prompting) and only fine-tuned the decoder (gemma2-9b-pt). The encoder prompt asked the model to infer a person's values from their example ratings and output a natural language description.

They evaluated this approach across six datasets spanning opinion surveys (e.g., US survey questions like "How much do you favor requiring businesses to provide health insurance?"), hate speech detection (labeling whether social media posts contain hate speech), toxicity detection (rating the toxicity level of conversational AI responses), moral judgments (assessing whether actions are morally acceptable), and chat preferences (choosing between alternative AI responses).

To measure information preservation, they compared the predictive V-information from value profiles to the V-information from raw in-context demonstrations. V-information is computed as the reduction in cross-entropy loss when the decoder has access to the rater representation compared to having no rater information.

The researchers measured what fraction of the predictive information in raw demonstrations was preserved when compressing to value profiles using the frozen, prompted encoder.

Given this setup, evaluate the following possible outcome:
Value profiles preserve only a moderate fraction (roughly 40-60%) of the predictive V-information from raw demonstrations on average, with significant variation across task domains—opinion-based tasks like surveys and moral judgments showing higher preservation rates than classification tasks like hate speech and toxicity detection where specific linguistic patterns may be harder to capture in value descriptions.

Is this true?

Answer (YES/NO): NO